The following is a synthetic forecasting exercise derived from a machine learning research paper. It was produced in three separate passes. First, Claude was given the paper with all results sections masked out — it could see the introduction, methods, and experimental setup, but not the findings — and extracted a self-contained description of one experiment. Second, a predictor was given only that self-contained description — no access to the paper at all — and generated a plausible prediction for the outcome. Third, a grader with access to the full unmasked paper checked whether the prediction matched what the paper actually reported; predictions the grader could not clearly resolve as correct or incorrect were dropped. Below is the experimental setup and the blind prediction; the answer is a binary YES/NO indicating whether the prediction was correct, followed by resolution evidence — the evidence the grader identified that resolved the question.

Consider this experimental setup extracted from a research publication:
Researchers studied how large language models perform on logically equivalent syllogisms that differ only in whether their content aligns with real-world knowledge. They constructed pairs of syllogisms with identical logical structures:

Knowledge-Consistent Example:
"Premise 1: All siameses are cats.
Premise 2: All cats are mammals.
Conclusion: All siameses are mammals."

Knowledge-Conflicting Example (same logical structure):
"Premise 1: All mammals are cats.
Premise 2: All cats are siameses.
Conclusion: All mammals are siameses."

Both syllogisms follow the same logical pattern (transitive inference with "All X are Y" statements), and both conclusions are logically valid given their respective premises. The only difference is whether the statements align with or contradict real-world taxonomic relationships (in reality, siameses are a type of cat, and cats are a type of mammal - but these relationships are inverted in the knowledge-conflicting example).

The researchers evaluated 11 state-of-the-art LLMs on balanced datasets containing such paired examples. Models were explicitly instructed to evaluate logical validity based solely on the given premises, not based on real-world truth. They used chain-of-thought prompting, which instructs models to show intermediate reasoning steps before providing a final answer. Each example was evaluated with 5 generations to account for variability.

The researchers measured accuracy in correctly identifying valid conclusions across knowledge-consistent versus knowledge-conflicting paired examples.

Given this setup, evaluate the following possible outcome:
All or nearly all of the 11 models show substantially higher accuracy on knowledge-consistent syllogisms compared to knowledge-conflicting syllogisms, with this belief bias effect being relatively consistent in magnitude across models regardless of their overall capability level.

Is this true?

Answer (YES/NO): NO